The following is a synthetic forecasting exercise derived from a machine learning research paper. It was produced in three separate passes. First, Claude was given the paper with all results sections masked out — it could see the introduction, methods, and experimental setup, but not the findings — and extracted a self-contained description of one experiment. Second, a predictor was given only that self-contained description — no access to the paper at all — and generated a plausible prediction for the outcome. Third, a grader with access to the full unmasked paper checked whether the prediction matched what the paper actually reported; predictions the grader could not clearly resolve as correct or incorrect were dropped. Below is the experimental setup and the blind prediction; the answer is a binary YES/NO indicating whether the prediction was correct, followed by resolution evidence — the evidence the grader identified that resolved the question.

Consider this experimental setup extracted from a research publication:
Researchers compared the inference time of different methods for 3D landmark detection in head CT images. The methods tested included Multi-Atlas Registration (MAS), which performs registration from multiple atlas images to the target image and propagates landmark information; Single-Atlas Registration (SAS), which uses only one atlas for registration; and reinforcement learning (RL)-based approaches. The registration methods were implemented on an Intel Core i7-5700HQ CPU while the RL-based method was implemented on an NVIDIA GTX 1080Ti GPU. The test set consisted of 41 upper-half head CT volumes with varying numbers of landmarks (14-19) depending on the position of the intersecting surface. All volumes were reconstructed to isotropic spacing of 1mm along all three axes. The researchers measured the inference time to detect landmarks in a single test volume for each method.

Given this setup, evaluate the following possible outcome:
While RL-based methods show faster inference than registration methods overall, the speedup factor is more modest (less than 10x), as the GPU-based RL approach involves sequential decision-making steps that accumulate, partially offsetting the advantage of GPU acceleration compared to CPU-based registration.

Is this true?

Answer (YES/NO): NO